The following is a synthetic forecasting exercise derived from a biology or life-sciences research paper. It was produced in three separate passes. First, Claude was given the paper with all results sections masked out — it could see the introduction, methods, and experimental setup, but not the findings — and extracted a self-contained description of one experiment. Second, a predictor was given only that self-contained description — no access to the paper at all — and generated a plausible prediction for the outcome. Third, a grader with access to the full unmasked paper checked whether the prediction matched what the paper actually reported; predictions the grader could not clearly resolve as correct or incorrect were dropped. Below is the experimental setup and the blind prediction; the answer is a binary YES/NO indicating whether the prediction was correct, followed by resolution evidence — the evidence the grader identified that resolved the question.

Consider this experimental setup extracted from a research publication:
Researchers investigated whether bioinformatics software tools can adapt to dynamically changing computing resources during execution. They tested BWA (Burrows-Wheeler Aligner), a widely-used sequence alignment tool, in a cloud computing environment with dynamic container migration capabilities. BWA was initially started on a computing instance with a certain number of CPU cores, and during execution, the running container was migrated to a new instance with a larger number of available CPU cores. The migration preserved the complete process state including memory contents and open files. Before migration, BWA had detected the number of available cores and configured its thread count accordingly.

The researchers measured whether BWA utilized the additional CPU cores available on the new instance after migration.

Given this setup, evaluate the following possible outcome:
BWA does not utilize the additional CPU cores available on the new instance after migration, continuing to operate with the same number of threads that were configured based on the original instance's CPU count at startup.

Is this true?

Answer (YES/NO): YES